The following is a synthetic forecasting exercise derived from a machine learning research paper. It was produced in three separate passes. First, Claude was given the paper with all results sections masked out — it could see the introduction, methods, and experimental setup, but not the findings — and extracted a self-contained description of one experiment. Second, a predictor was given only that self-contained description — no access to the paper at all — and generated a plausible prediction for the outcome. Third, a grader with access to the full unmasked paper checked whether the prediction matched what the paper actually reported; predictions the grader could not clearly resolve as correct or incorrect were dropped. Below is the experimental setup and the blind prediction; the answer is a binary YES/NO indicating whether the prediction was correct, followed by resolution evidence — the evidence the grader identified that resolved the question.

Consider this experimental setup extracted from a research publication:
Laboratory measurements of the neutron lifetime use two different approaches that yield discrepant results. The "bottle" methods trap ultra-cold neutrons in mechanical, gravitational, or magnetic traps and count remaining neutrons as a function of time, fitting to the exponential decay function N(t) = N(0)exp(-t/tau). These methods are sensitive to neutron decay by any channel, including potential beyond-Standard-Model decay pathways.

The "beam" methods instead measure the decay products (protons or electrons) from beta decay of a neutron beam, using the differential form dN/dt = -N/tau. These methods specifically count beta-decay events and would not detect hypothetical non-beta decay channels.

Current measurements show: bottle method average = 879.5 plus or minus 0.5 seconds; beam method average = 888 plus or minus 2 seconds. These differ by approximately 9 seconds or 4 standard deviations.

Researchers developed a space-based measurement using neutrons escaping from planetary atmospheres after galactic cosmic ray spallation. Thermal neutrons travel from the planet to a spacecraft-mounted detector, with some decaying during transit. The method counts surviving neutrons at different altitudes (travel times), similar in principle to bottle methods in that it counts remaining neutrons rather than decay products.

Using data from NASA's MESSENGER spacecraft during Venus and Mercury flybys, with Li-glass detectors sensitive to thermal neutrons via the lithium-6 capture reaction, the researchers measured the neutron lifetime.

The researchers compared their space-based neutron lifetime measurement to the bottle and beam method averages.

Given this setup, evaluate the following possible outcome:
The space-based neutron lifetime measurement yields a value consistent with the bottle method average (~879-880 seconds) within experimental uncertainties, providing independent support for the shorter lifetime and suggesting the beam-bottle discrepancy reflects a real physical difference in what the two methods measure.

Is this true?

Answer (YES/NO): NO